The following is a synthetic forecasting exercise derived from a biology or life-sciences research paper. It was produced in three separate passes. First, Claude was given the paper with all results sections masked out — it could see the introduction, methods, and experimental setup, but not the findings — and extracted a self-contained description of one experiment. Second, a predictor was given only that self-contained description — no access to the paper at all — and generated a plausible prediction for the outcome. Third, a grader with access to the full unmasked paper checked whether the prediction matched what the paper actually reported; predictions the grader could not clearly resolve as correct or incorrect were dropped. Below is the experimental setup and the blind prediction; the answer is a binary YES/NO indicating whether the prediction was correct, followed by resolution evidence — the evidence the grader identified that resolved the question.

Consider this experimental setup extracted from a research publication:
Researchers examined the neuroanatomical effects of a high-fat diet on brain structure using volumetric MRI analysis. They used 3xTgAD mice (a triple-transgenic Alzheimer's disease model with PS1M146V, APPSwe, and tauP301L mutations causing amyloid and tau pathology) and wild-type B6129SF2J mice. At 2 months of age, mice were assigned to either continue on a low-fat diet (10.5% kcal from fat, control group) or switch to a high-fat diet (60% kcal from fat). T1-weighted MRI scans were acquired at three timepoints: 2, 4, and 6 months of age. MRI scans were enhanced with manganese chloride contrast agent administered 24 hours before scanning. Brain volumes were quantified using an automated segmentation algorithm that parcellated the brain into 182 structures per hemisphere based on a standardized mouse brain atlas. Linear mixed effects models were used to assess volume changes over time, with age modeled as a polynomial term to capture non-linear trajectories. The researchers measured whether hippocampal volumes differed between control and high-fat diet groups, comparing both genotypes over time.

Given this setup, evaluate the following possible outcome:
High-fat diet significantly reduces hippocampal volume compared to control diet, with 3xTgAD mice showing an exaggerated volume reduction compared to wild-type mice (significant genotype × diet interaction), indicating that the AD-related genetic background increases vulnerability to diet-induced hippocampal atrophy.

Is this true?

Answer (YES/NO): NO